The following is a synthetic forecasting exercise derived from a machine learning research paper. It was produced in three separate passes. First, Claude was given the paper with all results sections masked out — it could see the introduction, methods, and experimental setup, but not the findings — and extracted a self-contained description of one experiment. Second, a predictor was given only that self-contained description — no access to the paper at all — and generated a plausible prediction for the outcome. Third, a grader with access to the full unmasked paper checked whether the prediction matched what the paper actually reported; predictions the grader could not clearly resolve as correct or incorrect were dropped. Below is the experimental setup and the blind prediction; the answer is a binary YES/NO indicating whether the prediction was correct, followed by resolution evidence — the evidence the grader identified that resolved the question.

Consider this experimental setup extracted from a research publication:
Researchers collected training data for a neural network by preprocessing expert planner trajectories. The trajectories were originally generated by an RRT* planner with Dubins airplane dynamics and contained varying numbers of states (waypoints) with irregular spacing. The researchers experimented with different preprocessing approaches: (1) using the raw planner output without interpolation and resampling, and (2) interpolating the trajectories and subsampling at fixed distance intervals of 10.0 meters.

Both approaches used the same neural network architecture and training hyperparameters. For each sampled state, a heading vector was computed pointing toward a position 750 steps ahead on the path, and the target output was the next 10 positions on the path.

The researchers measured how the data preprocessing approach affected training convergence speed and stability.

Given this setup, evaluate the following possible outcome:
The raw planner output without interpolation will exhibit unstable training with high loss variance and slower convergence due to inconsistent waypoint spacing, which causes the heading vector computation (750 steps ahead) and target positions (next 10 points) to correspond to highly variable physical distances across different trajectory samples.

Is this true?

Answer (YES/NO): NO